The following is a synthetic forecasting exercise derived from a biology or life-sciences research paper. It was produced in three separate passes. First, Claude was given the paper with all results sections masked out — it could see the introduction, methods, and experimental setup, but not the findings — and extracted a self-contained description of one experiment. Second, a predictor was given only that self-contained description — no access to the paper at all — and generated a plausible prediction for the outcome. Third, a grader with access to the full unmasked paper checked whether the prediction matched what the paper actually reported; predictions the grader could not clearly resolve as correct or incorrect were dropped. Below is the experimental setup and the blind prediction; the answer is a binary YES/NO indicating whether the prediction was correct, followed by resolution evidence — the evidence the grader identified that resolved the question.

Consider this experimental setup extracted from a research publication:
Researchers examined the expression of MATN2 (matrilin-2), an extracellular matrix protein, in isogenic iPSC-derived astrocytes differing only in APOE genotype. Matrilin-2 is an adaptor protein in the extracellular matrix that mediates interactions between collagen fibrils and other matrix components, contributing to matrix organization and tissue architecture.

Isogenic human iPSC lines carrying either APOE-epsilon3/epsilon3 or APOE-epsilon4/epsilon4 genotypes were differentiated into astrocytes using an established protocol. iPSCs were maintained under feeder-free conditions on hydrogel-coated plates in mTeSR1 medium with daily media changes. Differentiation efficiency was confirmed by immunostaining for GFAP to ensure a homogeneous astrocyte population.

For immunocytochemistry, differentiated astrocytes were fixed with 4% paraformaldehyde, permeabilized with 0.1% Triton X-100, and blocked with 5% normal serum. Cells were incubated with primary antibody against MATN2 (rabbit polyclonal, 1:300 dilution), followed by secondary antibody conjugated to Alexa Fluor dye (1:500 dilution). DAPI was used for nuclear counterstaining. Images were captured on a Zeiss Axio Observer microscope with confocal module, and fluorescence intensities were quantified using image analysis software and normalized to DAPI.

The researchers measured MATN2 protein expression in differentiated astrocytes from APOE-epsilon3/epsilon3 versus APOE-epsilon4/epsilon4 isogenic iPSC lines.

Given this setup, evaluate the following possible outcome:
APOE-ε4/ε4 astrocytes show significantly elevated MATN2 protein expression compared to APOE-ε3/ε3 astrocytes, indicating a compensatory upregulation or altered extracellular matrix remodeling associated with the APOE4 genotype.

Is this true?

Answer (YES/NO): YES